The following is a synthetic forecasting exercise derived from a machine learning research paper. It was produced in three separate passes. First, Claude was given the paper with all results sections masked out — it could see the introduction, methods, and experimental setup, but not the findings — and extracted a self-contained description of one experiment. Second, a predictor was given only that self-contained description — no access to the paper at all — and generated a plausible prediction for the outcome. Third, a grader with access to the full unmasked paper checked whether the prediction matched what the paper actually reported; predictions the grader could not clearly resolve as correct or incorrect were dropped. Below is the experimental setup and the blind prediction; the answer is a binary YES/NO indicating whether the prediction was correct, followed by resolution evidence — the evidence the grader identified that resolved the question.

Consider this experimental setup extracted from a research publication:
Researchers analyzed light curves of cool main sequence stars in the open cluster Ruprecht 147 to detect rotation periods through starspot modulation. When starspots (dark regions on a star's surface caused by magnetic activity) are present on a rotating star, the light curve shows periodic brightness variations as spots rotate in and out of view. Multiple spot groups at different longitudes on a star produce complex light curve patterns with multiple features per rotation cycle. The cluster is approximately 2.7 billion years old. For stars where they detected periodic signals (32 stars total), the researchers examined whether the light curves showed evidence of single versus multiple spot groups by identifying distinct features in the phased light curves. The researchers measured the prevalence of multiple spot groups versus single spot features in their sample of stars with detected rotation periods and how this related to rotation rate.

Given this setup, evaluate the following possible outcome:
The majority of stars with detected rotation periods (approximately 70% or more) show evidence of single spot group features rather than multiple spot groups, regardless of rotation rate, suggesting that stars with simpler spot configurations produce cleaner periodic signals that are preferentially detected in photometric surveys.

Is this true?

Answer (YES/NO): NO